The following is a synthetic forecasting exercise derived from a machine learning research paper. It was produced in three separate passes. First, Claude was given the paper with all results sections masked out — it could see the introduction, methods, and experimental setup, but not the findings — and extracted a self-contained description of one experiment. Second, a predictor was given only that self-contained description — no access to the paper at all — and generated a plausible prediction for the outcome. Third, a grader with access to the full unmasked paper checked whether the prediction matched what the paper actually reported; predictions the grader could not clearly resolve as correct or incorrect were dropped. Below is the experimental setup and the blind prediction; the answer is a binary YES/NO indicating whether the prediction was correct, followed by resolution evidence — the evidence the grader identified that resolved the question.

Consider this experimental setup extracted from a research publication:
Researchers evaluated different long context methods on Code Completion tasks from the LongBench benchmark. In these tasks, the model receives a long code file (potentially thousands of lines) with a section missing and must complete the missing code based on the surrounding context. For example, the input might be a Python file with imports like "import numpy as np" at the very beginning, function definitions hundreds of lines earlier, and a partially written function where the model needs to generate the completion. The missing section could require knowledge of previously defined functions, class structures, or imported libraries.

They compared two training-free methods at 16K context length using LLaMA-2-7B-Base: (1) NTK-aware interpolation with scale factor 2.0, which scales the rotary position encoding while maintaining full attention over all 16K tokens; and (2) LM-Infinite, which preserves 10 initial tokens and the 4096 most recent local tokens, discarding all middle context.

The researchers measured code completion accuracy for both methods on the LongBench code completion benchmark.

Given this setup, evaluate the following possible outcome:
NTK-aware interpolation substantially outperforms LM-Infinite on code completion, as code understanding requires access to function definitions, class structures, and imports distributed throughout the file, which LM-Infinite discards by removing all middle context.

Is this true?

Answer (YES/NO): NO